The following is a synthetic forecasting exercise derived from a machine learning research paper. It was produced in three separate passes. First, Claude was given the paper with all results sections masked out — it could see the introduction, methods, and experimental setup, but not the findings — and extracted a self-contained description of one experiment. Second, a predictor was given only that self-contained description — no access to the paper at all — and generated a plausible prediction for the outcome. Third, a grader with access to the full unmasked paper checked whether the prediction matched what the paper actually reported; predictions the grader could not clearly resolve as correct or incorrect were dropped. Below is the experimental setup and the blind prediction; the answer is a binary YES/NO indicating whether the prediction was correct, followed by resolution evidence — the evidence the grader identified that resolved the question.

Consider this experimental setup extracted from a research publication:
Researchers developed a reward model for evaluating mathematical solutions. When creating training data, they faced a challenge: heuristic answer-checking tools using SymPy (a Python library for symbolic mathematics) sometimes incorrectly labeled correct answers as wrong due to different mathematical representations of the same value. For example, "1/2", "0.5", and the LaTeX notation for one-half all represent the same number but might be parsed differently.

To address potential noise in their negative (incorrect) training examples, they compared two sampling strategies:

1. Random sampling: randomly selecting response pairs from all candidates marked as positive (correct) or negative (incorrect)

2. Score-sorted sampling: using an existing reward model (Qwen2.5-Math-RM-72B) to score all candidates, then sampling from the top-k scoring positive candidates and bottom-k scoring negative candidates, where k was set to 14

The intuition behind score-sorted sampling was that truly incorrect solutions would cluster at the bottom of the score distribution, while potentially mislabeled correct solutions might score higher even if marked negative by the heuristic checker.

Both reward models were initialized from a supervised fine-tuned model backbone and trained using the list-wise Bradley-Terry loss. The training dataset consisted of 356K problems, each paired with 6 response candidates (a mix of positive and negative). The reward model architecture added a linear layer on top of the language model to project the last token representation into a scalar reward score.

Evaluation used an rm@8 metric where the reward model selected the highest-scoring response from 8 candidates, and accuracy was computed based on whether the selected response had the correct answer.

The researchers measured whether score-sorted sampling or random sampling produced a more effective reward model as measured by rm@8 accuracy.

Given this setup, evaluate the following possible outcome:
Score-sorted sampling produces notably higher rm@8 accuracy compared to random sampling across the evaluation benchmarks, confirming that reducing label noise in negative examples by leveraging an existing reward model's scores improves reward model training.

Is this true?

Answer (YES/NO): NO